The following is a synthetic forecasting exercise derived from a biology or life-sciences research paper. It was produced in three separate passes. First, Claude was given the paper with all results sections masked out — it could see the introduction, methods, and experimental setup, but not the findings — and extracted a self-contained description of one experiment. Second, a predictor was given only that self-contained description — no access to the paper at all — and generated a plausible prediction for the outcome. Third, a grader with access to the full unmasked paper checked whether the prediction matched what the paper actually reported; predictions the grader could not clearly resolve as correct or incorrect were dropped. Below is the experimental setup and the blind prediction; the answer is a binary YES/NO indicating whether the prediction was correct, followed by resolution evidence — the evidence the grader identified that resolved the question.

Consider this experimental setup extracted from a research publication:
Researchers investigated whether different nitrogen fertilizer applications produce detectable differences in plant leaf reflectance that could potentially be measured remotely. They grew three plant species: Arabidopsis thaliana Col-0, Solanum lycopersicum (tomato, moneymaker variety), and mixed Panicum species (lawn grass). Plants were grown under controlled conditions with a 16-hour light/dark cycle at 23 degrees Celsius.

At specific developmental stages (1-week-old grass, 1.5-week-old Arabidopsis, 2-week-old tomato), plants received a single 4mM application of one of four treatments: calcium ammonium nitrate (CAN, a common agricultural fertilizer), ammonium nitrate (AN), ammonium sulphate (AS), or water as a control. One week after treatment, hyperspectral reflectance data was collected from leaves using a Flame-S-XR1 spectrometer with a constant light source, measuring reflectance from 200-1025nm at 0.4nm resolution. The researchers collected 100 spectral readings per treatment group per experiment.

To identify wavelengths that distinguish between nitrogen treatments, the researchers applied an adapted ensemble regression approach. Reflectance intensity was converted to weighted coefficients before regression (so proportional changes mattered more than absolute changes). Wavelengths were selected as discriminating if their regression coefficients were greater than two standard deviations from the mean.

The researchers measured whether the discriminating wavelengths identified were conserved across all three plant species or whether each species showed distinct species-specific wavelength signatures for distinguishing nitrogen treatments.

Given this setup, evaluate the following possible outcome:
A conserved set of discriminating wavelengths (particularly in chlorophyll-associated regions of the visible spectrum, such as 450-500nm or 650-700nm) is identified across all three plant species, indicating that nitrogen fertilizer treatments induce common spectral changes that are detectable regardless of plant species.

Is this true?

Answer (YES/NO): YES